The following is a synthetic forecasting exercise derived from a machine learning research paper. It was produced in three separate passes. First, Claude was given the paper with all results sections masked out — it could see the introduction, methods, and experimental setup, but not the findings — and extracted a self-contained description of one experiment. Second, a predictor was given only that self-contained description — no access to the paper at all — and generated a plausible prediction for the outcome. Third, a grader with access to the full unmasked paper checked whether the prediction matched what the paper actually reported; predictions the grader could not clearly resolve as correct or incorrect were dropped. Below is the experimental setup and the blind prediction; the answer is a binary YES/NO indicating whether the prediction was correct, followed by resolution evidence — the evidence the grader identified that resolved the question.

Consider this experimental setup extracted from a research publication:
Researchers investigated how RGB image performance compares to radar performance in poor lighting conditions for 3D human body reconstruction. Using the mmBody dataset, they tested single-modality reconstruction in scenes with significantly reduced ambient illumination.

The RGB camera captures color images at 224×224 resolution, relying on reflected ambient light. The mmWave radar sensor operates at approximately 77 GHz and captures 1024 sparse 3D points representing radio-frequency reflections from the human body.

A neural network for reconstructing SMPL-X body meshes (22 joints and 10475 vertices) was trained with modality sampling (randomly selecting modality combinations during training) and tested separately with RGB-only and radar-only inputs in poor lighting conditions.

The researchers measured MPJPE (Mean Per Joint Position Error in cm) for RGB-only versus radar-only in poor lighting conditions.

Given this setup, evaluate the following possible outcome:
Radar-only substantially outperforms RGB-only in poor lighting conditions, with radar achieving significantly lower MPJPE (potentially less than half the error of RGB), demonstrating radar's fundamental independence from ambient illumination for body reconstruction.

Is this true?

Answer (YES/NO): NO